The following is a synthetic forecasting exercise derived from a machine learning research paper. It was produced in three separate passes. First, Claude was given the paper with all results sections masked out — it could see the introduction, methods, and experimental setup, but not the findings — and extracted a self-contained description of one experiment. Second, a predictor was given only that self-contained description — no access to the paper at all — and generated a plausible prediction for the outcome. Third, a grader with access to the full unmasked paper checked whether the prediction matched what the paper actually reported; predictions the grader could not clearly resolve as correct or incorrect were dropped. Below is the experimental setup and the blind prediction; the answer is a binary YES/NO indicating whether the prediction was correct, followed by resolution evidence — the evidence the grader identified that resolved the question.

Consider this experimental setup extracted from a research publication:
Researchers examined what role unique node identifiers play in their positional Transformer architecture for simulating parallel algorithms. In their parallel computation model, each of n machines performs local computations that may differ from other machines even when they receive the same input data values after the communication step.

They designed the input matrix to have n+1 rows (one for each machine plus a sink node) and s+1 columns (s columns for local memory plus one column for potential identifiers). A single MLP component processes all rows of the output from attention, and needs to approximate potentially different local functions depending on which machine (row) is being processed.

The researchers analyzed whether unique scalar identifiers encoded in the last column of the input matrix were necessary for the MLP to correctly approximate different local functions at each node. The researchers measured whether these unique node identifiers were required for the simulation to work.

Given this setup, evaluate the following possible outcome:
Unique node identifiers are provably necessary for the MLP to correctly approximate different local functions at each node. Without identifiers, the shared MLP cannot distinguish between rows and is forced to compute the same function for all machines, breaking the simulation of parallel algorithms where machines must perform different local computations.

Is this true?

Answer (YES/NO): YES